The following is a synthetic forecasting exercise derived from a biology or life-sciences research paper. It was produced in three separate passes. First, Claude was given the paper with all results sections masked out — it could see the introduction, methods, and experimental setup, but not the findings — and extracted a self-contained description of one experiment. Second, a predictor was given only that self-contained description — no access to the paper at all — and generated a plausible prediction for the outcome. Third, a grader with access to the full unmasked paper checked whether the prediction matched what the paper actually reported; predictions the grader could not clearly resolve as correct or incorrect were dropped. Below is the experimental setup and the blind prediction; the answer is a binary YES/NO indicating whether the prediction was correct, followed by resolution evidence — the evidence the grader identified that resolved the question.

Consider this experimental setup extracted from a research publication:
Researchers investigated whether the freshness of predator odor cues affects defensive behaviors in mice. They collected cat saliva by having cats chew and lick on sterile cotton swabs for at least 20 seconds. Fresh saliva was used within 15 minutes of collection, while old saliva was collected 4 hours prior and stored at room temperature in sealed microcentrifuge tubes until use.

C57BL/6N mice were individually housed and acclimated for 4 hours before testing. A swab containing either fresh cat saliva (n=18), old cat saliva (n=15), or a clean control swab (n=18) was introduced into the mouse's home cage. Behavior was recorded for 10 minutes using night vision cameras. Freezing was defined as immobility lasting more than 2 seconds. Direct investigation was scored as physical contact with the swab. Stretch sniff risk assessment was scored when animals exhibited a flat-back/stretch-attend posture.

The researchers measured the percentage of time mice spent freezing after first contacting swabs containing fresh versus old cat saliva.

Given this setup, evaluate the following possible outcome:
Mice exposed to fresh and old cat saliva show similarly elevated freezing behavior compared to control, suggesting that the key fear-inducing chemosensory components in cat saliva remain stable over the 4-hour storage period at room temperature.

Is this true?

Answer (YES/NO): NO